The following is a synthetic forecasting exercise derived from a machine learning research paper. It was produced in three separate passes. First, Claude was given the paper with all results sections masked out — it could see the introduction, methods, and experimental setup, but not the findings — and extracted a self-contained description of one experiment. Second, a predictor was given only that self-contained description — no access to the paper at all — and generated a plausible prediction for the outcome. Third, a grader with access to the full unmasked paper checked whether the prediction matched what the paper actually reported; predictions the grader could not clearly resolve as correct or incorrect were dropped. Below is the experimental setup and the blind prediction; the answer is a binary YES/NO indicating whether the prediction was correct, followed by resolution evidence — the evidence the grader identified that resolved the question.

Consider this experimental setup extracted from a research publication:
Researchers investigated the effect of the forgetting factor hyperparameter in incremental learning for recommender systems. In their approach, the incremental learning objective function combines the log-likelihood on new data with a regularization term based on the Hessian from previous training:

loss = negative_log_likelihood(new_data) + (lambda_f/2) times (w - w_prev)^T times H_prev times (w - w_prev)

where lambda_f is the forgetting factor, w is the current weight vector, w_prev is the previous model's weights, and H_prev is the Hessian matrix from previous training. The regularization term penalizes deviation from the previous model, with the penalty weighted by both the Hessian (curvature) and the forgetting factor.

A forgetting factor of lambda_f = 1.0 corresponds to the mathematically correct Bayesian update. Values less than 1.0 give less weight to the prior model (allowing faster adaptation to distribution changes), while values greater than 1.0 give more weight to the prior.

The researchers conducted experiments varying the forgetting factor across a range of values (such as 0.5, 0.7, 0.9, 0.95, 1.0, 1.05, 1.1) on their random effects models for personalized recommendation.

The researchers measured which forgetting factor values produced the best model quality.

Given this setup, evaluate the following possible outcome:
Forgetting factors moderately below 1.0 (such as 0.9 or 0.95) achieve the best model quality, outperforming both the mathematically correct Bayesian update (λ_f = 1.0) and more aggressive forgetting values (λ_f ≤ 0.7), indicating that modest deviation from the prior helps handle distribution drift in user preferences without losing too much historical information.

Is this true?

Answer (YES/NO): NO